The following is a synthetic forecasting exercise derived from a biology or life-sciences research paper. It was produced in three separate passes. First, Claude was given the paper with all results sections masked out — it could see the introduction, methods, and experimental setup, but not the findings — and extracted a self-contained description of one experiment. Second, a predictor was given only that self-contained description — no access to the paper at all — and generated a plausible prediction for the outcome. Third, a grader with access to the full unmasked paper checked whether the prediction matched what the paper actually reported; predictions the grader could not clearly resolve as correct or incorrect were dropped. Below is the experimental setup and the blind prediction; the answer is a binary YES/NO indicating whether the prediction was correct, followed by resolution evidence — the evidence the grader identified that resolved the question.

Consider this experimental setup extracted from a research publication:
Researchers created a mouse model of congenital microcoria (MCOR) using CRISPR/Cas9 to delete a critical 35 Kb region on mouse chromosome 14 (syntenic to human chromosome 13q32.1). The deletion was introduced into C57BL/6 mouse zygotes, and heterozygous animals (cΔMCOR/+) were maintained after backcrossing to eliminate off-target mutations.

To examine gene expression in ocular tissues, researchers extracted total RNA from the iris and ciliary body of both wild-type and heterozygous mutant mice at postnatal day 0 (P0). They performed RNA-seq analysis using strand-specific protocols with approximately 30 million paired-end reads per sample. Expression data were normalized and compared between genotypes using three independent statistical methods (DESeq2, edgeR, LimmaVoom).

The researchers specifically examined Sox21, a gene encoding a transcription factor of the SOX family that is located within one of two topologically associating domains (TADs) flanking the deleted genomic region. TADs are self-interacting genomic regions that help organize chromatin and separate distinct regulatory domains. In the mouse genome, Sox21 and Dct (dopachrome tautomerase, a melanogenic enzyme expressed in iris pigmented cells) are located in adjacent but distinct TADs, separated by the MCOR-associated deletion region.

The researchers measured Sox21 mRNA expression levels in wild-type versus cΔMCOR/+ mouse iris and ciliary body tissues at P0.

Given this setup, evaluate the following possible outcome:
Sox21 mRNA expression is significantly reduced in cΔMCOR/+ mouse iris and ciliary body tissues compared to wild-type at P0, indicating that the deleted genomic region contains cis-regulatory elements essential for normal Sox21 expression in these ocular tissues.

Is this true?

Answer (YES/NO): NO